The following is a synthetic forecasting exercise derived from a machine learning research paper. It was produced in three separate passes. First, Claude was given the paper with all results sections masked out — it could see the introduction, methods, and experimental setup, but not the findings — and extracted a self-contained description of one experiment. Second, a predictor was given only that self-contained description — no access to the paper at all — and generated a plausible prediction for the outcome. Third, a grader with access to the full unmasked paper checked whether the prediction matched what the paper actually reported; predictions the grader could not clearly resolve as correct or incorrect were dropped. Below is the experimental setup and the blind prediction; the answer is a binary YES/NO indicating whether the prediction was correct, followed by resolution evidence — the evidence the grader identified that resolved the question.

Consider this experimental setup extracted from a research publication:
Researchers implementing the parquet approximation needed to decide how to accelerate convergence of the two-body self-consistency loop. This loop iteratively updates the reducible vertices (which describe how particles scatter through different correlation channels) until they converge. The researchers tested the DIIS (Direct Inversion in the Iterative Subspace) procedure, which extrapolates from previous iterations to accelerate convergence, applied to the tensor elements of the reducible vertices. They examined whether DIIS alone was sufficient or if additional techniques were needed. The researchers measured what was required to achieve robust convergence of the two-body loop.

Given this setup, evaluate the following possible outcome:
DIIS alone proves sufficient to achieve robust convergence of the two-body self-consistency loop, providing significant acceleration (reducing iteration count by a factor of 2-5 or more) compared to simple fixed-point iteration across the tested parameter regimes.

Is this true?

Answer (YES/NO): NO